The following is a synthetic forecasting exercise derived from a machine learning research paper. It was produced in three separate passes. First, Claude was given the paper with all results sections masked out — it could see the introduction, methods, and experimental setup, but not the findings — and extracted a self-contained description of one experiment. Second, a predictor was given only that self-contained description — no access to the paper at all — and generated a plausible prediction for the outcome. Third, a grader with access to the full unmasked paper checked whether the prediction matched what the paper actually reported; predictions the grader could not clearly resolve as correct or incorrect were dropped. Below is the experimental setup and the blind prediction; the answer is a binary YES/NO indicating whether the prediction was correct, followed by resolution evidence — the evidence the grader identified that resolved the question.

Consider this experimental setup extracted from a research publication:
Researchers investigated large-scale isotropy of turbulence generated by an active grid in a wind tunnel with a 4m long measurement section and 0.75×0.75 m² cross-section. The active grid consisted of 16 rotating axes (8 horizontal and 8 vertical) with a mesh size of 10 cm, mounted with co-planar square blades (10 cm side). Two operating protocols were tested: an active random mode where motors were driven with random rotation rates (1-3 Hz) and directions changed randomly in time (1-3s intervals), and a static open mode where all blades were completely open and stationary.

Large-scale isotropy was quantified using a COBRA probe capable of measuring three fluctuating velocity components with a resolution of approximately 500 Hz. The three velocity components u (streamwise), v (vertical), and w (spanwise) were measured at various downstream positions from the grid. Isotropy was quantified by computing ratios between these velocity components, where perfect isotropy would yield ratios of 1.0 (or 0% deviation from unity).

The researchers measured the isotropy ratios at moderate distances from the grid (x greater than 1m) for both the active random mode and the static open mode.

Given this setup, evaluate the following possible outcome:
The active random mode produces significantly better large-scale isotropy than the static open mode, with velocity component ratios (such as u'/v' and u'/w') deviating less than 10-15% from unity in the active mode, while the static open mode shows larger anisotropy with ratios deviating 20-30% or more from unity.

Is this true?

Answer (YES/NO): YES